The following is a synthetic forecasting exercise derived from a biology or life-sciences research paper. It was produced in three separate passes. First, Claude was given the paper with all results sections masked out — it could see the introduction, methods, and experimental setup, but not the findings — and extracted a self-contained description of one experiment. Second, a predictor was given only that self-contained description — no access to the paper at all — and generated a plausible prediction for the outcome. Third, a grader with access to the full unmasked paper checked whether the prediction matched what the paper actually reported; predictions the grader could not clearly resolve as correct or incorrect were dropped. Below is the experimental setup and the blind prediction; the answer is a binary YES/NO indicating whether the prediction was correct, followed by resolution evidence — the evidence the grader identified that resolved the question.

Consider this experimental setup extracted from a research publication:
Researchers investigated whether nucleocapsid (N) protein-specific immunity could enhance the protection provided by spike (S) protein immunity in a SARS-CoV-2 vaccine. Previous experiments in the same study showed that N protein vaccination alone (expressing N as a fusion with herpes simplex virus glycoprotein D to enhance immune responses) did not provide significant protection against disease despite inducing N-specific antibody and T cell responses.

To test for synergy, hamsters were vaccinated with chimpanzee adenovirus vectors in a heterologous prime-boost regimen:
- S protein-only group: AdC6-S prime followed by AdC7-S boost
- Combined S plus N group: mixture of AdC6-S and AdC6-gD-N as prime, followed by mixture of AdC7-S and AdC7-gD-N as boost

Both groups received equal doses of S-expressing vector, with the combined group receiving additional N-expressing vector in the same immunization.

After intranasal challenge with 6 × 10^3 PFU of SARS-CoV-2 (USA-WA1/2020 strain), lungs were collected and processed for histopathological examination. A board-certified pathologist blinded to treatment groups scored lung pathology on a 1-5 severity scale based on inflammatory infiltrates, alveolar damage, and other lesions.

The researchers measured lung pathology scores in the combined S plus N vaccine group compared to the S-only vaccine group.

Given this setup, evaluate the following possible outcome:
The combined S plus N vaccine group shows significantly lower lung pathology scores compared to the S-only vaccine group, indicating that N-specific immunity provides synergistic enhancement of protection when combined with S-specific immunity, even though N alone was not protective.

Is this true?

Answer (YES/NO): YES